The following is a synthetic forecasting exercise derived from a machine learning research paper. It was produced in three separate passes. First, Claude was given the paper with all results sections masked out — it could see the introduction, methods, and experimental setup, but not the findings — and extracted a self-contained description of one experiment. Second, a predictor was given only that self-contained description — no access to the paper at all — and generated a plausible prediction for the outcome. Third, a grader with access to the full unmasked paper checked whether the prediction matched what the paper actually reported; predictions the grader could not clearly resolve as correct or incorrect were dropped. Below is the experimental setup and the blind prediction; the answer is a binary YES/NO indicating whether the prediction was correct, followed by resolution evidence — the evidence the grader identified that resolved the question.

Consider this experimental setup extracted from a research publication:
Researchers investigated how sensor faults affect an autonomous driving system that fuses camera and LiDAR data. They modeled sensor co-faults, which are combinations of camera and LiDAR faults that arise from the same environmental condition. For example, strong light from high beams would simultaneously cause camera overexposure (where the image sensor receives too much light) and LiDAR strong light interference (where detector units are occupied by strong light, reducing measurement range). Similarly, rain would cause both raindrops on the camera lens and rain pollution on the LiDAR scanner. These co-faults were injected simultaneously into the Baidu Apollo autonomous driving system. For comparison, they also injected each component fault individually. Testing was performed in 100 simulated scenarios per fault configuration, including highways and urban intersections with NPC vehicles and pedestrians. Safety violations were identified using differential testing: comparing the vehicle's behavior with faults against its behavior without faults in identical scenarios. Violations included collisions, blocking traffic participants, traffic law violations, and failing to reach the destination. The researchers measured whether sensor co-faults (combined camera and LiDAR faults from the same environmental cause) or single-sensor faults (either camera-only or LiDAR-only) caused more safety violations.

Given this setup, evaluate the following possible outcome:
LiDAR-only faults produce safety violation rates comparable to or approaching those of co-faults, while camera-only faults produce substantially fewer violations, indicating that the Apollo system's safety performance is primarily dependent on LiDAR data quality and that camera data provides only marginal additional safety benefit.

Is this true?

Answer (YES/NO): NO